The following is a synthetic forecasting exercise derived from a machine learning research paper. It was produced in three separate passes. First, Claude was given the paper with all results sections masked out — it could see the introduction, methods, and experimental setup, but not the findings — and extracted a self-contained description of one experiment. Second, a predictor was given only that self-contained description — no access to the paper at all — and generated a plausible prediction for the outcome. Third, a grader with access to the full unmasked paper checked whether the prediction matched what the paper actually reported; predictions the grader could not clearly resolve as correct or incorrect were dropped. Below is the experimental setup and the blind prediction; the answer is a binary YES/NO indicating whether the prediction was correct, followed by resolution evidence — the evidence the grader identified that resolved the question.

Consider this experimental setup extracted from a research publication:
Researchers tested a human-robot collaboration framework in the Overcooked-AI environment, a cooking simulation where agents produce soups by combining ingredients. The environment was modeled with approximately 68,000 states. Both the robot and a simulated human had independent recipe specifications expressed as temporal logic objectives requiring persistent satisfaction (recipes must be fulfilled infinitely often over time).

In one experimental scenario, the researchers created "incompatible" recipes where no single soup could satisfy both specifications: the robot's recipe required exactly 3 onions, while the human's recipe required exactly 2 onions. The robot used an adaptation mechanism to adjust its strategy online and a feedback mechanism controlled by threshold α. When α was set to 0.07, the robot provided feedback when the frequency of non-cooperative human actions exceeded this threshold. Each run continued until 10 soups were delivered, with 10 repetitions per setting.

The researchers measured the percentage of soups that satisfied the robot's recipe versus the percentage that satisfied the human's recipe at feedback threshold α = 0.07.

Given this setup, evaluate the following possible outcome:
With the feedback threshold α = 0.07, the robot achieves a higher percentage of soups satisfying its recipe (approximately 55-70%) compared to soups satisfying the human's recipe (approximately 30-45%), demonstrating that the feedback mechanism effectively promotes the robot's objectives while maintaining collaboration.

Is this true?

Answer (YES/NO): NO